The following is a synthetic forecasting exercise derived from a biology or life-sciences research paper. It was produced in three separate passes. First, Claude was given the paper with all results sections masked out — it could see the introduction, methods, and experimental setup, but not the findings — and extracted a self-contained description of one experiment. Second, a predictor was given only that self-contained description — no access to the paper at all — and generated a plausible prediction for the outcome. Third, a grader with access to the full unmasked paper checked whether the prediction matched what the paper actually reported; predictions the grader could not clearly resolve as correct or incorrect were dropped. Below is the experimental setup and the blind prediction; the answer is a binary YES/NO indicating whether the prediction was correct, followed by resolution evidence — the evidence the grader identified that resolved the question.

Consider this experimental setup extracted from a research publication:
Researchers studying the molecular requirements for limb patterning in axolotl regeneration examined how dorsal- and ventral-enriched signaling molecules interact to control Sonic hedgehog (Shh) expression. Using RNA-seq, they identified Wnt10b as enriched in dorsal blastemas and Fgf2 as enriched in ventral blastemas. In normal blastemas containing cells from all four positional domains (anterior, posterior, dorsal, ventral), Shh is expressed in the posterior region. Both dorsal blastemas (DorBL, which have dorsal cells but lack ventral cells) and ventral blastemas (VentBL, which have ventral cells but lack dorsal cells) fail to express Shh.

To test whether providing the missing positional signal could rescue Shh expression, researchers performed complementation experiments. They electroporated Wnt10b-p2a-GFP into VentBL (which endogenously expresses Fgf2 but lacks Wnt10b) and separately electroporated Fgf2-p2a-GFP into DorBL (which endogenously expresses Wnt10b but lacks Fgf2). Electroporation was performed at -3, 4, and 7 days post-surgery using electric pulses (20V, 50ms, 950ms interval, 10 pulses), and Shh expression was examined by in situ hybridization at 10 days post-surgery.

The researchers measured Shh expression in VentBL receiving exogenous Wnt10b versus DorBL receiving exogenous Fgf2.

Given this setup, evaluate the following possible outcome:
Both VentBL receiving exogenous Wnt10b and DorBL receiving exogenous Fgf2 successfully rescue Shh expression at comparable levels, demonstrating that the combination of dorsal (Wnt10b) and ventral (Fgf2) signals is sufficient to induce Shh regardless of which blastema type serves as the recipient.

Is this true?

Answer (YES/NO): YES